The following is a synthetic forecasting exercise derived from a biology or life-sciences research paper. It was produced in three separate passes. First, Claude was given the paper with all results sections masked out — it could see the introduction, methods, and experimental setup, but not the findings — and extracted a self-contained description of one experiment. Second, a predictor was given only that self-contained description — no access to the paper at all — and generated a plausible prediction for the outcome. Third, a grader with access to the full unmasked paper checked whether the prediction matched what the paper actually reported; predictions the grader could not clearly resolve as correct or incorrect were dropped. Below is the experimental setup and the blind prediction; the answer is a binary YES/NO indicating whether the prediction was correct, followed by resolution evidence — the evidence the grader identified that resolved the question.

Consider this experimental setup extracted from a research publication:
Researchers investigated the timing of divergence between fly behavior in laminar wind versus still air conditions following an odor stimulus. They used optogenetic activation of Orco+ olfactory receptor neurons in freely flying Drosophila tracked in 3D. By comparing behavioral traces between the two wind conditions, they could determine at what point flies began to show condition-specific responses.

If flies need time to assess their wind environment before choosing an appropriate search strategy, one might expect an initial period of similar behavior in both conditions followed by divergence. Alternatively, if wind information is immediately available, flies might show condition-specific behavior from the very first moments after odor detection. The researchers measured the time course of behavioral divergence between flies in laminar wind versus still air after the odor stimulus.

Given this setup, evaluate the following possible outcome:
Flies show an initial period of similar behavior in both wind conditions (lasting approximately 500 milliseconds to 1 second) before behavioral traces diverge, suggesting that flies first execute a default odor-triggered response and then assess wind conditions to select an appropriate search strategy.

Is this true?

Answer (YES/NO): NO